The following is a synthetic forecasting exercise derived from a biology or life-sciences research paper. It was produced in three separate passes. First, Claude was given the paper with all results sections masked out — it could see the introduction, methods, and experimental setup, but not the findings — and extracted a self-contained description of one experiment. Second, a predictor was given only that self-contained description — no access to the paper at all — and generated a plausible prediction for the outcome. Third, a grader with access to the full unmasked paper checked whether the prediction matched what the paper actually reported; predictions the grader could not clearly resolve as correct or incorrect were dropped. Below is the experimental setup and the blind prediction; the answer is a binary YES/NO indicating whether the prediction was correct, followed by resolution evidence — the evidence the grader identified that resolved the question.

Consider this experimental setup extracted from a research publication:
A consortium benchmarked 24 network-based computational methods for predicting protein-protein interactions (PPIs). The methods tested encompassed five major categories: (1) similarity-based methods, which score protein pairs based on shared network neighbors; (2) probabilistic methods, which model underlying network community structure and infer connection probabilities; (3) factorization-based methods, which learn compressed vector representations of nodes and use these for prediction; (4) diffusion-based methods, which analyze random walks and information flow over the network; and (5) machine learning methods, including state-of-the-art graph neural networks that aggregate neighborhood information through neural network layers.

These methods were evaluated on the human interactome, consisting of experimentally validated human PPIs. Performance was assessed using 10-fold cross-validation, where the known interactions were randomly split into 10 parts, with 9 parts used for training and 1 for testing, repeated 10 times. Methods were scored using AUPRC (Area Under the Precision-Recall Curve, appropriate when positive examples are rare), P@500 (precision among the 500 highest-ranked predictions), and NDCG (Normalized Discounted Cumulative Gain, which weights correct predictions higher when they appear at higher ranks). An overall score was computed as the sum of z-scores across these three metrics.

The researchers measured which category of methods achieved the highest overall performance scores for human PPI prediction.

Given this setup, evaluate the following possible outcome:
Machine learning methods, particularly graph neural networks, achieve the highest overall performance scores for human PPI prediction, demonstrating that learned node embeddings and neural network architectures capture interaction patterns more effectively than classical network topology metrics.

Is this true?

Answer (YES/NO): NO